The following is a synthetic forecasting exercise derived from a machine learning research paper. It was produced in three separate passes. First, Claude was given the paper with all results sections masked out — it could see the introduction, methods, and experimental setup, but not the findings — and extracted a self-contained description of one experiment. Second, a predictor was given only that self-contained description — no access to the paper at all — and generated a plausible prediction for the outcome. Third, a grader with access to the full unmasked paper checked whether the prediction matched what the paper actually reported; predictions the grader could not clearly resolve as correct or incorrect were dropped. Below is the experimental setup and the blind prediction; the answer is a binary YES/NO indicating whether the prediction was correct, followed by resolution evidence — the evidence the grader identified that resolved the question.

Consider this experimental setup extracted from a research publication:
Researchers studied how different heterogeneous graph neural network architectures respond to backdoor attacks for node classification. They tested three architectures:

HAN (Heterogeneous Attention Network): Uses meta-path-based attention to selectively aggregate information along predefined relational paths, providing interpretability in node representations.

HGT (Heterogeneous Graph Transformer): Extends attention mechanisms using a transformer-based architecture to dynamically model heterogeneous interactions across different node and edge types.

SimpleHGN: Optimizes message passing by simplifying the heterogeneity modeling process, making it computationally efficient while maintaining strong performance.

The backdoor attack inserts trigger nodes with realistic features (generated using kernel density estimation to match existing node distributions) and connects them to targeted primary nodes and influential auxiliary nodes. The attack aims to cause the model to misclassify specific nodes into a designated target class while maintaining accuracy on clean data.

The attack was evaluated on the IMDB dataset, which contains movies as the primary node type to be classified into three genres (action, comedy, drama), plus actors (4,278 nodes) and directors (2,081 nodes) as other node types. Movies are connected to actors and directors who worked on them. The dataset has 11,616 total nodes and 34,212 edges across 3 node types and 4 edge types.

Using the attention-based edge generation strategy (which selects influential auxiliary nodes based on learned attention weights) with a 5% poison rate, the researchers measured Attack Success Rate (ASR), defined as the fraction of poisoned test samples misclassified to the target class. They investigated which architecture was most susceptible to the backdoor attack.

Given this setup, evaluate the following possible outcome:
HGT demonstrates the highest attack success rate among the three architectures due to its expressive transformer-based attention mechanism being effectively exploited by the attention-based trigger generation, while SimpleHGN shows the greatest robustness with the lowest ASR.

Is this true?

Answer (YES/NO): NO